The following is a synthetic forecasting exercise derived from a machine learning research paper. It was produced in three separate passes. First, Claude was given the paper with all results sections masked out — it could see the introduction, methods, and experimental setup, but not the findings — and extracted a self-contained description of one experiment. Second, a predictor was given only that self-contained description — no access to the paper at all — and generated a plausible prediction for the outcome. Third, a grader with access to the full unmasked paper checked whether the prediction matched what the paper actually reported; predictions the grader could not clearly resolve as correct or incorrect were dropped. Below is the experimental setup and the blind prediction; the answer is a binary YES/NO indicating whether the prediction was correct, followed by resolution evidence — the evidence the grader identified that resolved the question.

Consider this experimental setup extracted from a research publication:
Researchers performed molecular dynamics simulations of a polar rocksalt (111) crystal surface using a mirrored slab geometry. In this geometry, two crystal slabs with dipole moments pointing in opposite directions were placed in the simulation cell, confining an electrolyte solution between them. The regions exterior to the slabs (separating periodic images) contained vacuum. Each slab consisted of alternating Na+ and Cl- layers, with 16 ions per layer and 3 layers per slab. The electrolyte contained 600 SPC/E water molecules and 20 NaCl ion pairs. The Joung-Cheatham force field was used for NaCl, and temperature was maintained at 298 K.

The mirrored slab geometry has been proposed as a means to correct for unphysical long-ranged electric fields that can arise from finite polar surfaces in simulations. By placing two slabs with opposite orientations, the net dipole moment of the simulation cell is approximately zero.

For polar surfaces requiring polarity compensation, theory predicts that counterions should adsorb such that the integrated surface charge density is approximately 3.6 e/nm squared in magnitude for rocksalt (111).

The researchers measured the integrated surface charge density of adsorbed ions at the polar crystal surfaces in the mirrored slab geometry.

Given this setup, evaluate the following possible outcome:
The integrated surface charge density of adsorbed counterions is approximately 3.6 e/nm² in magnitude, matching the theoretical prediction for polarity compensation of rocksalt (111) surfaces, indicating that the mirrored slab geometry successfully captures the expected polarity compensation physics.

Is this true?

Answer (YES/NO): NO